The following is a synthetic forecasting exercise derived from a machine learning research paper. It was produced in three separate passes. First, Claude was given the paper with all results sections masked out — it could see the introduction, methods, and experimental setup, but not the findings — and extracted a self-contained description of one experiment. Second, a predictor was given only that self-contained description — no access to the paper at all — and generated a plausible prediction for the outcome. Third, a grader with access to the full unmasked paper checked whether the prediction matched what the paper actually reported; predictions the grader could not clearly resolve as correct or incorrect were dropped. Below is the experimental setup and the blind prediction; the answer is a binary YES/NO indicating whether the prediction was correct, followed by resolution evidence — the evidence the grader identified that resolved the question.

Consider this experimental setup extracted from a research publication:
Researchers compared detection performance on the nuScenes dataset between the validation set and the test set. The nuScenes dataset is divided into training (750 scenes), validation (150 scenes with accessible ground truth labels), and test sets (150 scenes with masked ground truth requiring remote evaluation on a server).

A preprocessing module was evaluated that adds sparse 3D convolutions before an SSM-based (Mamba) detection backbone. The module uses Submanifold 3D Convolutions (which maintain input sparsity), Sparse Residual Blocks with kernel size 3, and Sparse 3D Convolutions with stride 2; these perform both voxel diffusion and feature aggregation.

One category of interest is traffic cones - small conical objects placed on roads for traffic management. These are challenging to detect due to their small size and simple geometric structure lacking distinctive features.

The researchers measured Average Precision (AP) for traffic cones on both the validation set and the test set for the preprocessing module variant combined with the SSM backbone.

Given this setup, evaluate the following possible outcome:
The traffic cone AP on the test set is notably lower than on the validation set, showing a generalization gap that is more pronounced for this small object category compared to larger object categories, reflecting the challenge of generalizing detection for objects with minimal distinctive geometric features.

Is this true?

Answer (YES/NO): NO